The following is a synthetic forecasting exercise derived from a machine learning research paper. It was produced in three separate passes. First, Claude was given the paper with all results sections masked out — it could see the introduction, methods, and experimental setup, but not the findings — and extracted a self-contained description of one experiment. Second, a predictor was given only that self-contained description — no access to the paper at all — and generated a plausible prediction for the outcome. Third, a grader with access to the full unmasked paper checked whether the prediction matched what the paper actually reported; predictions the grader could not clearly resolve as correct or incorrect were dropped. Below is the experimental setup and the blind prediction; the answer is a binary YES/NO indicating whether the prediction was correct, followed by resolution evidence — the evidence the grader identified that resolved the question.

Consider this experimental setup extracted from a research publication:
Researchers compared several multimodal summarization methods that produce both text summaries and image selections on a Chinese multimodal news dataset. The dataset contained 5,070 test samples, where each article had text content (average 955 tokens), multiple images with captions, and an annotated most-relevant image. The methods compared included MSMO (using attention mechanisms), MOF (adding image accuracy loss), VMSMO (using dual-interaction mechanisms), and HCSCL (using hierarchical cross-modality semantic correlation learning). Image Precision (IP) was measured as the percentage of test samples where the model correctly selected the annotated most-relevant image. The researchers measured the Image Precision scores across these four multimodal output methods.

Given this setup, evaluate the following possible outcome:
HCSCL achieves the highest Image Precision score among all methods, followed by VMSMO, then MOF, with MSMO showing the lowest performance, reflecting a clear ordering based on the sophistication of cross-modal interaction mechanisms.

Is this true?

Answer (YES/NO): NO